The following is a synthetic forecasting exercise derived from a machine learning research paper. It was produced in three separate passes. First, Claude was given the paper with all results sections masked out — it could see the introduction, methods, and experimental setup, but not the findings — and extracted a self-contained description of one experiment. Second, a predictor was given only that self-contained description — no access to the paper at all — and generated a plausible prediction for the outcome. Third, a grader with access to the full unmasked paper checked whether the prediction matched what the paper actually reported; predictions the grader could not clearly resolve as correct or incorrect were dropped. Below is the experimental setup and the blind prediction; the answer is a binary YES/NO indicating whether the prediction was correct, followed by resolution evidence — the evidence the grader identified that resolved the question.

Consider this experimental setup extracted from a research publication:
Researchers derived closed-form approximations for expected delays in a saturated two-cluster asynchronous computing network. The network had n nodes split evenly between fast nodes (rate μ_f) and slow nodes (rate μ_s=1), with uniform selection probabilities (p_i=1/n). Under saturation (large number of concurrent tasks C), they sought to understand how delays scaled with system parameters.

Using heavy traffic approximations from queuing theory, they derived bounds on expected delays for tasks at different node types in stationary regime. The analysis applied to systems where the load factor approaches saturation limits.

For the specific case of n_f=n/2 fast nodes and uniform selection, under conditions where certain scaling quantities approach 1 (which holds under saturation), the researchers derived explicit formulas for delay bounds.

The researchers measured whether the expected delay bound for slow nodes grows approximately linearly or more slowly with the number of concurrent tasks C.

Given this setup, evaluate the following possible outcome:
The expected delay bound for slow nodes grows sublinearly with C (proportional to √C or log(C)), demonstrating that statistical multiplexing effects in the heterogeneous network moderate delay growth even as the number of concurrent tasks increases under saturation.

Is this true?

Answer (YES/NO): NO